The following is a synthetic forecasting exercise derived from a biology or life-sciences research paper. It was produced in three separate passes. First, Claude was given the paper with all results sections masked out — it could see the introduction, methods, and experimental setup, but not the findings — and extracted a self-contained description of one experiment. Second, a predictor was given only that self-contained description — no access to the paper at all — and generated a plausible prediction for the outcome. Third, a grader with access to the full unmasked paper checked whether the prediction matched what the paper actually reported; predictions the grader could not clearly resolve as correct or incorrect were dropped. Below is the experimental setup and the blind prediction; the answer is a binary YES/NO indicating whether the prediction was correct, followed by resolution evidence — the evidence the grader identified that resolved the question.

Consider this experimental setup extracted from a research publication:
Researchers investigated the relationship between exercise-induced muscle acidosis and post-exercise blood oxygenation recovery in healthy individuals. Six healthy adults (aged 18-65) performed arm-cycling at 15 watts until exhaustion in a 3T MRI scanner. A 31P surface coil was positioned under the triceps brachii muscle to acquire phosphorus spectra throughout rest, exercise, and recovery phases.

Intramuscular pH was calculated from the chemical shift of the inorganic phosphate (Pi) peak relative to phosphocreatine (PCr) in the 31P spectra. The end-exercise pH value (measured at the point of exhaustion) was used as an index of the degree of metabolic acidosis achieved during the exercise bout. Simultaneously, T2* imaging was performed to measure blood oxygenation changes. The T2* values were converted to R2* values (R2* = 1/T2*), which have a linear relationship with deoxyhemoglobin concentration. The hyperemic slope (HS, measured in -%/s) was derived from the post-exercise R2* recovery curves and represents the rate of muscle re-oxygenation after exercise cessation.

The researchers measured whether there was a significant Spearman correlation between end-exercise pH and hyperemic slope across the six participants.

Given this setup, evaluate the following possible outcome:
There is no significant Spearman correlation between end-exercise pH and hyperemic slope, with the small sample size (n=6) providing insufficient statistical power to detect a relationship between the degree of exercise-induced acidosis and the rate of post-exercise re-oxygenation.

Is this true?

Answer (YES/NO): YES